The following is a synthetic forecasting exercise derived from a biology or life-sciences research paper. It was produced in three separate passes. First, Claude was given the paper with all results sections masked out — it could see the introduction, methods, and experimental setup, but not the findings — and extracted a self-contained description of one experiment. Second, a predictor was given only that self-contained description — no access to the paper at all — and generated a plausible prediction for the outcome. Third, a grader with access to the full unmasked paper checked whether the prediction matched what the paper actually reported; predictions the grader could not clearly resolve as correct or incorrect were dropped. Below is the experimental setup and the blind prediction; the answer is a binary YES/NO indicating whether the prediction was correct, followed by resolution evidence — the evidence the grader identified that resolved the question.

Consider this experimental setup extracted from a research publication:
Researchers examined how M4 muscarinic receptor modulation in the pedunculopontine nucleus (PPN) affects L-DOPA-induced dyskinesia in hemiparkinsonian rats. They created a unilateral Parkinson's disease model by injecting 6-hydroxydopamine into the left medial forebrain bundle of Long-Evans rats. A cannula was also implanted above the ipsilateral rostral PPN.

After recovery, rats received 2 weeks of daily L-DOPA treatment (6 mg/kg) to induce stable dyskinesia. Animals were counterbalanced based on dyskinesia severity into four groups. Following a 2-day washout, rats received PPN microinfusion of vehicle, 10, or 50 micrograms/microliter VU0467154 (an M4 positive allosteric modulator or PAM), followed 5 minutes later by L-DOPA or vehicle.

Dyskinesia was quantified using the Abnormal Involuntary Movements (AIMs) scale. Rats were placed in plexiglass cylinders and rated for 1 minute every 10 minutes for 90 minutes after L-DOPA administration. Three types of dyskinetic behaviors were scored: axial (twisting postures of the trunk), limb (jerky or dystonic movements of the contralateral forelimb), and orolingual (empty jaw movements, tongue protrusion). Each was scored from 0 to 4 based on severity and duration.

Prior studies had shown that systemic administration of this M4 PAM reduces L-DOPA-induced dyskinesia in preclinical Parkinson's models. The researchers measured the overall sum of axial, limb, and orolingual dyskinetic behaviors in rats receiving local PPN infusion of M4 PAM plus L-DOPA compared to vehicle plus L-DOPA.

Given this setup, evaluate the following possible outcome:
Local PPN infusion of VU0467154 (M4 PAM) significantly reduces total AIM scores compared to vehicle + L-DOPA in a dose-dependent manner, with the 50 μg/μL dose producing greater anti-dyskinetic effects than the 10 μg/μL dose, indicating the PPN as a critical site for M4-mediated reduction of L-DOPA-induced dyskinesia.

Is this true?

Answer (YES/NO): NO